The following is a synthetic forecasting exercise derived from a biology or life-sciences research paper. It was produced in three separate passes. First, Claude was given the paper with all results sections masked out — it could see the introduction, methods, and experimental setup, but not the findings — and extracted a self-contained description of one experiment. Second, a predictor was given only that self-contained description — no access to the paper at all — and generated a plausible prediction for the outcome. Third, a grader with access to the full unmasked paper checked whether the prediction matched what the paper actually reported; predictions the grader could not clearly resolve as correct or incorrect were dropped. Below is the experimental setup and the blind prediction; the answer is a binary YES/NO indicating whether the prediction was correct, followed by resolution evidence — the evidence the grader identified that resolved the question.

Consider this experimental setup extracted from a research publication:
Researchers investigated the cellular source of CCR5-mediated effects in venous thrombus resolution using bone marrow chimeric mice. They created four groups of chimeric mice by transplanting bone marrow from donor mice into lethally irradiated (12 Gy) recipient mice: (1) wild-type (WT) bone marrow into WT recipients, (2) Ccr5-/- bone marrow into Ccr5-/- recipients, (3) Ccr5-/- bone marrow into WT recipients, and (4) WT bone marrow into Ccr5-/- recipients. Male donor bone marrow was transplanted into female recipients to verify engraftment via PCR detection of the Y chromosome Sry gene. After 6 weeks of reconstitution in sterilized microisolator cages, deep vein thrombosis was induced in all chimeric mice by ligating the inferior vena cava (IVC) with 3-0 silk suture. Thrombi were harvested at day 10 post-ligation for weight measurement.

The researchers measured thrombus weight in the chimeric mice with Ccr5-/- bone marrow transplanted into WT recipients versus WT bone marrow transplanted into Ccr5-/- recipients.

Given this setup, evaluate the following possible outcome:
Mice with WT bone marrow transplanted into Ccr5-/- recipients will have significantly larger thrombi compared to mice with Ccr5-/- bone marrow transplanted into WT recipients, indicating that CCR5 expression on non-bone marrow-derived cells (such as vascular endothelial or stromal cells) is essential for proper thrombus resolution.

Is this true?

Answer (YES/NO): NO